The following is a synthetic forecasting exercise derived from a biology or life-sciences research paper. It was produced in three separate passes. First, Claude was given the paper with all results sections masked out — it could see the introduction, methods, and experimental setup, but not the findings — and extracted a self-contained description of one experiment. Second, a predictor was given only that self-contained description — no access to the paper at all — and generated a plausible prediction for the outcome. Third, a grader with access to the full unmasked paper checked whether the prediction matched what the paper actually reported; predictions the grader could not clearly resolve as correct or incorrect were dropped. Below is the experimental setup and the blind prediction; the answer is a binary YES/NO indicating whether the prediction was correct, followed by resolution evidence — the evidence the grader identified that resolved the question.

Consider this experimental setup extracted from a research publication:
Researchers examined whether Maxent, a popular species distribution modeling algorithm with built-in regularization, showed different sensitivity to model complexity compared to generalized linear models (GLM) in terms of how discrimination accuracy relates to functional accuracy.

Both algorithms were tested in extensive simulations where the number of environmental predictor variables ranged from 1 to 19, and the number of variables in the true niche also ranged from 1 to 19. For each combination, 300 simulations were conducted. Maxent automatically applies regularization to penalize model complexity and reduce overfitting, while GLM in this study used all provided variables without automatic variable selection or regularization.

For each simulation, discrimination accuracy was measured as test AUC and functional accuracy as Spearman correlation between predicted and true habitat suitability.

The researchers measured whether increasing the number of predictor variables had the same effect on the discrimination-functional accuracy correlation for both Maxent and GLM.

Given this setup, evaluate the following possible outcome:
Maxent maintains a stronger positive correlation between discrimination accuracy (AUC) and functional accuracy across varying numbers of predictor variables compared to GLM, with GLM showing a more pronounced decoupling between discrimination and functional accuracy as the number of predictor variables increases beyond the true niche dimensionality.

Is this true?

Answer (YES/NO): YES